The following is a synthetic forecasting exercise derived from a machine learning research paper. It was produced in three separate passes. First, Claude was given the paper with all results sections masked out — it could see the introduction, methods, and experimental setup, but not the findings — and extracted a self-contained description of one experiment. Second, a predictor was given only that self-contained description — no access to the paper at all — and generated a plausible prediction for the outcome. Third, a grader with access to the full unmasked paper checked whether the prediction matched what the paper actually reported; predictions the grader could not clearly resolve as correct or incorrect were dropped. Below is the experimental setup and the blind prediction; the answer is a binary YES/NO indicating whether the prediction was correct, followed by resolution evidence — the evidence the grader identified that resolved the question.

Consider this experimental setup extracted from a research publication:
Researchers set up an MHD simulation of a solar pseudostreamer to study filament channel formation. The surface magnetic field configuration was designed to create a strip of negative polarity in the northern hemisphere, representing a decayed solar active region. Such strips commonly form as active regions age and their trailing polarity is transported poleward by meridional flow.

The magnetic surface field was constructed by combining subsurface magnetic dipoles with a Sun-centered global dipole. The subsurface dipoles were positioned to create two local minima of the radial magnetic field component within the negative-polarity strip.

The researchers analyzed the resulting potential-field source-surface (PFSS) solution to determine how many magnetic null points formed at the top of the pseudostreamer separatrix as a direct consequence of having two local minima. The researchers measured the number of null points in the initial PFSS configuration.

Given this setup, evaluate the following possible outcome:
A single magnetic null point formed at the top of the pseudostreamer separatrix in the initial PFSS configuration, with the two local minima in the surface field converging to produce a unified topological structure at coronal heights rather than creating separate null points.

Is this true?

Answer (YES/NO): NO